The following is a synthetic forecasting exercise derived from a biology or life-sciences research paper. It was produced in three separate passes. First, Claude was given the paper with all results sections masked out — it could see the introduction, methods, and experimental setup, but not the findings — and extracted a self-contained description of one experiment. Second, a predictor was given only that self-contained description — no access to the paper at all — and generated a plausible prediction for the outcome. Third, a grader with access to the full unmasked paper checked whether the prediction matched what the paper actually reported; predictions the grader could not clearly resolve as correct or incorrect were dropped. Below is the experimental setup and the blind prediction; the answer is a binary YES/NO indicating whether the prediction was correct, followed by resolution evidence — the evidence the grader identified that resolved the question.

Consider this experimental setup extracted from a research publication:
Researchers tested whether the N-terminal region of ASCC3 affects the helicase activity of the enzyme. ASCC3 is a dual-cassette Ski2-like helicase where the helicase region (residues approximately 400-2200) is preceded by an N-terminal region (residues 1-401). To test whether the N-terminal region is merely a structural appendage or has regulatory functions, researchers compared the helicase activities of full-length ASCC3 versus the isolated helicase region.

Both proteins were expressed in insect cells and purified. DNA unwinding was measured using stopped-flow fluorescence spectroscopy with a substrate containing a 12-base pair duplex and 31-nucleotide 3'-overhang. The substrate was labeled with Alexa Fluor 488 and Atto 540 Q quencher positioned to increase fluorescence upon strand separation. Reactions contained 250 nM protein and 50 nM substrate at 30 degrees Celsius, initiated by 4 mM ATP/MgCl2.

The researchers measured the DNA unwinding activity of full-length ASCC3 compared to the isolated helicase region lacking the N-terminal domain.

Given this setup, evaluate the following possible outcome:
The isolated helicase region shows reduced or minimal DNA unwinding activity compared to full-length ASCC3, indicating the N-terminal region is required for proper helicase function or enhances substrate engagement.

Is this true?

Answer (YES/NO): NO